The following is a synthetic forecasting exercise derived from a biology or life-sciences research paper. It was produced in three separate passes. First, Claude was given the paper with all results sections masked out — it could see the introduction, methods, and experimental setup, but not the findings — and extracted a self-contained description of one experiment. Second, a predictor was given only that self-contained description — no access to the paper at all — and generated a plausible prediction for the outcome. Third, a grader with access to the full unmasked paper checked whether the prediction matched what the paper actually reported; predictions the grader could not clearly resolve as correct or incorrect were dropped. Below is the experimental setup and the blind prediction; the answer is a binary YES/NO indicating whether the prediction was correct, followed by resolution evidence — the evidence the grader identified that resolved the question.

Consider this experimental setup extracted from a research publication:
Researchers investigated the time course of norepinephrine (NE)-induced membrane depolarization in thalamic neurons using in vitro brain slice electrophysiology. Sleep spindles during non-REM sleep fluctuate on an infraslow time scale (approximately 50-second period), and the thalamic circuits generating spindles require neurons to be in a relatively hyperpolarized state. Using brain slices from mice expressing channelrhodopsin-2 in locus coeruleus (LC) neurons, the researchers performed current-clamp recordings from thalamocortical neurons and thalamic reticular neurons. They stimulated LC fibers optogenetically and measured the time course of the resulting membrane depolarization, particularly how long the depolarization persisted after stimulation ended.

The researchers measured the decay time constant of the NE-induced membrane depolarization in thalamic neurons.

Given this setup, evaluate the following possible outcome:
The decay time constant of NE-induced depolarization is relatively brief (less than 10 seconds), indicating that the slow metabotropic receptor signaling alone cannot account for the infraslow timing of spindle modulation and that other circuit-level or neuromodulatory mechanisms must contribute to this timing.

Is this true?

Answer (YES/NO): NO